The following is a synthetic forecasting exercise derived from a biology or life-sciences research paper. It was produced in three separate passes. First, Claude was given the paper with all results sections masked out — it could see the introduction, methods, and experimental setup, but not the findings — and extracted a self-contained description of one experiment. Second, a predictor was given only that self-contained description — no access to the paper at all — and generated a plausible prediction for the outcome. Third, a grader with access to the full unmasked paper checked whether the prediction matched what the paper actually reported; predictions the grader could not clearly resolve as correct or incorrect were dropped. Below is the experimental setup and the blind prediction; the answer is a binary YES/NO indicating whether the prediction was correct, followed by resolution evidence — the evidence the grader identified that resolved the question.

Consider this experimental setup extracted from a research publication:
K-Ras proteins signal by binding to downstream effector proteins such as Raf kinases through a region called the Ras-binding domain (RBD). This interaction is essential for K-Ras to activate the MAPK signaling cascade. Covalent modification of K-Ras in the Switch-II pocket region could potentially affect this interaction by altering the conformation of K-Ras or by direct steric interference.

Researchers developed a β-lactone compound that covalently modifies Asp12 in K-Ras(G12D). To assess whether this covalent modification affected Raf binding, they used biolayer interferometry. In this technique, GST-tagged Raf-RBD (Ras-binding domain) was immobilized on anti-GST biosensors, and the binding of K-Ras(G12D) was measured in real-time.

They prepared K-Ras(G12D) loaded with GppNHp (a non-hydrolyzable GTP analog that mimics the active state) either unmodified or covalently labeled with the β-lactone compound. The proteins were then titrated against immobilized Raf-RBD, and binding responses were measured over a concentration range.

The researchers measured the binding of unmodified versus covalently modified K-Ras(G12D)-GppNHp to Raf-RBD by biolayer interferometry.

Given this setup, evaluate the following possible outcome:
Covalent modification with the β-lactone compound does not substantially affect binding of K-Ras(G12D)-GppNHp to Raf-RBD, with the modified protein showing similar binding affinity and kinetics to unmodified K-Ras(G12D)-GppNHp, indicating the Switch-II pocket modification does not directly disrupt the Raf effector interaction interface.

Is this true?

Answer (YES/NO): NO